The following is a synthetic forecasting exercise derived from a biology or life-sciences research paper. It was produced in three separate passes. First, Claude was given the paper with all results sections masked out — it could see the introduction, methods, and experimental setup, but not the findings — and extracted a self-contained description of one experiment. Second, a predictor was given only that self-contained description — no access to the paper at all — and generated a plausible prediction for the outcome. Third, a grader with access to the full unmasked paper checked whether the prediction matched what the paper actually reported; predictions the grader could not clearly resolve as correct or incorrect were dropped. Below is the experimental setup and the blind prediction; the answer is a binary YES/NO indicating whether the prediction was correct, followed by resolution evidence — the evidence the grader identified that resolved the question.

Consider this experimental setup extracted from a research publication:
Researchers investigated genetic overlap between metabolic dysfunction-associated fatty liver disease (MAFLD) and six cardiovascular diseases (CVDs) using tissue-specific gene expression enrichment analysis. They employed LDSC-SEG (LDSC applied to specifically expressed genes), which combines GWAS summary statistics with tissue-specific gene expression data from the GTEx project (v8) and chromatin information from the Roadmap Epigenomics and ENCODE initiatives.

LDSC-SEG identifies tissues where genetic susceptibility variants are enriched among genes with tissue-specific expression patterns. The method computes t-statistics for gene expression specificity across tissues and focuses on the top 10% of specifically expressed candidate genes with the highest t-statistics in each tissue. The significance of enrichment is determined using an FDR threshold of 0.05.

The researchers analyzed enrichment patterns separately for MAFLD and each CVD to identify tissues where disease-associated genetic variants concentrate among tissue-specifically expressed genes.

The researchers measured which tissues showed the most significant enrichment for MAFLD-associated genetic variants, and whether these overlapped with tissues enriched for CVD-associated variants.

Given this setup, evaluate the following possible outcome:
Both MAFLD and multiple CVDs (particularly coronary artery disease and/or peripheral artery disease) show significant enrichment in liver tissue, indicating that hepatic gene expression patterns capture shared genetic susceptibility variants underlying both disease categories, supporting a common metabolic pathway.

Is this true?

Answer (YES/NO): NO